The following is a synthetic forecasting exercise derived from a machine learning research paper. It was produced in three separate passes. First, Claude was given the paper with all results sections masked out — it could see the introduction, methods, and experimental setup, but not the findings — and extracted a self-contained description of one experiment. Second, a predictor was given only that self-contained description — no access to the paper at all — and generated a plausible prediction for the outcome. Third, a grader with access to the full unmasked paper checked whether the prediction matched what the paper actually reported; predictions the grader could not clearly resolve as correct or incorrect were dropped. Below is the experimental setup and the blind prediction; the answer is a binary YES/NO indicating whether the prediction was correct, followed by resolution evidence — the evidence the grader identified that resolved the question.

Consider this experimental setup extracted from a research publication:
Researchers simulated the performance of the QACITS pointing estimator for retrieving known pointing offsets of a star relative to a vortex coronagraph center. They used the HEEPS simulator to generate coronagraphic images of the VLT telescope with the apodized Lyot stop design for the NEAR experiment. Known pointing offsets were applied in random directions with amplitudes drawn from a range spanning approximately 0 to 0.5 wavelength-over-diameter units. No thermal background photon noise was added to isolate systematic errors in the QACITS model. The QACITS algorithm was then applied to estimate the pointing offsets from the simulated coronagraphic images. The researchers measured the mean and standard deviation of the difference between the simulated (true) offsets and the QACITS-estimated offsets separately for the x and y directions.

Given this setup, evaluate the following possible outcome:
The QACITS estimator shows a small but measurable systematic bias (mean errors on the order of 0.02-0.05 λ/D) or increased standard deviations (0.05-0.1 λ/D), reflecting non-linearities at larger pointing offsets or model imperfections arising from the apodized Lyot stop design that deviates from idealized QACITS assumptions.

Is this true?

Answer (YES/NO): NO